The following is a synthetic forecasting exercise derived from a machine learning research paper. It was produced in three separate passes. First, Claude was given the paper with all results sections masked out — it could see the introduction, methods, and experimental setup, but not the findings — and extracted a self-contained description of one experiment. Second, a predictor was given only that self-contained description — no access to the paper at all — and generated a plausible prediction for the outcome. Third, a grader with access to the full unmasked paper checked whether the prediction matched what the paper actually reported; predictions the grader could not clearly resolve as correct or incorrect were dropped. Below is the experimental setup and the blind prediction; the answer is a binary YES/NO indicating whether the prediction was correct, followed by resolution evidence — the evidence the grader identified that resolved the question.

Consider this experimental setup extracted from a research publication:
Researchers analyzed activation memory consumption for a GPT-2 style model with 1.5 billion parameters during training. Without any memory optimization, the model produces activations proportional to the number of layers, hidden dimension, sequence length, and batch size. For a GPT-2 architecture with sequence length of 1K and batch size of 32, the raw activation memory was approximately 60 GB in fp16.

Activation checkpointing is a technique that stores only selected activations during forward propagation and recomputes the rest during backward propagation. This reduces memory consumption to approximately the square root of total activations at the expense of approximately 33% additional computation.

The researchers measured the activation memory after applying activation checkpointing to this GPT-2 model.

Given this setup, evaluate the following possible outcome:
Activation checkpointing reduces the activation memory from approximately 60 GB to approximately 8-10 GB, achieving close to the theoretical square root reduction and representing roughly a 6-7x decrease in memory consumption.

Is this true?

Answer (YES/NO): YES